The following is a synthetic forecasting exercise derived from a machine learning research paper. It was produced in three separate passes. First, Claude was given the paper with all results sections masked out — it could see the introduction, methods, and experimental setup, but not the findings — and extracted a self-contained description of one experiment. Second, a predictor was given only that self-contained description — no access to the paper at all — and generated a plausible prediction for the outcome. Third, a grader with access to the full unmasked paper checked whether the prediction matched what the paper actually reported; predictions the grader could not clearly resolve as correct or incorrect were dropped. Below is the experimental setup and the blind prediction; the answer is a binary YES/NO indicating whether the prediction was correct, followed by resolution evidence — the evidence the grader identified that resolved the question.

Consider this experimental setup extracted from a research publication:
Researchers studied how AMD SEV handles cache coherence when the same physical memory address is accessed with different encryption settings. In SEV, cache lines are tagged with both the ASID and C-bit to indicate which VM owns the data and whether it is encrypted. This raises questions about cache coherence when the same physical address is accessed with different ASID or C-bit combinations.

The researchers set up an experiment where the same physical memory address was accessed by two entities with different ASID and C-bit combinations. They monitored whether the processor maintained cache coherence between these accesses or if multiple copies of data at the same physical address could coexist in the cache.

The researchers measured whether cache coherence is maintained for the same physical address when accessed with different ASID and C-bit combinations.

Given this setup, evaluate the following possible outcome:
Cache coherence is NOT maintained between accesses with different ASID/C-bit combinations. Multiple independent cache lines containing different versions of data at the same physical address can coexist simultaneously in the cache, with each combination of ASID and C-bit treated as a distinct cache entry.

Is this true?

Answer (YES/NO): YES